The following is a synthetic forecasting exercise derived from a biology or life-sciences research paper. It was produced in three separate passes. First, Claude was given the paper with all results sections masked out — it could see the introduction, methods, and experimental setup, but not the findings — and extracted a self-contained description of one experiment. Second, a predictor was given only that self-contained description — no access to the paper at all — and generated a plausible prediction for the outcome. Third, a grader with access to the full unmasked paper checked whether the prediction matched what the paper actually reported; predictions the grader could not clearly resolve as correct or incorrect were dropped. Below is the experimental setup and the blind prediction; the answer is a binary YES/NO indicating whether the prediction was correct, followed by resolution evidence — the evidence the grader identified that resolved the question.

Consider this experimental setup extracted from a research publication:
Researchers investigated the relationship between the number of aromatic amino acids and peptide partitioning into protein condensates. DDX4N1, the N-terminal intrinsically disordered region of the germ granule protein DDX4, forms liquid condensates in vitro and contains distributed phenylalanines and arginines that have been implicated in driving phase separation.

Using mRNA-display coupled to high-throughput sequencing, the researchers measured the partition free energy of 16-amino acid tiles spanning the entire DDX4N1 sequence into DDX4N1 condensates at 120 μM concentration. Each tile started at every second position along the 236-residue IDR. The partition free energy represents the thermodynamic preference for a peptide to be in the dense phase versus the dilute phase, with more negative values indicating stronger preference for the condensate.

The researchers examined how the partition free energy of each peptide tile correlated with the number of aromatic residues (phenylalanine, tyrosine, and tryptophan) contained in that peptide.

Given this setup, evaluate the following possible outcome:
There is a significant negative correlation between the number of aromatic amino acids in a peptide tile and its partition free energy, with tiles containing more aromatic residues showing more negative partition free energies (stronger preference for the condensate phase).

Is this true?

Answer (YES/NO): YES